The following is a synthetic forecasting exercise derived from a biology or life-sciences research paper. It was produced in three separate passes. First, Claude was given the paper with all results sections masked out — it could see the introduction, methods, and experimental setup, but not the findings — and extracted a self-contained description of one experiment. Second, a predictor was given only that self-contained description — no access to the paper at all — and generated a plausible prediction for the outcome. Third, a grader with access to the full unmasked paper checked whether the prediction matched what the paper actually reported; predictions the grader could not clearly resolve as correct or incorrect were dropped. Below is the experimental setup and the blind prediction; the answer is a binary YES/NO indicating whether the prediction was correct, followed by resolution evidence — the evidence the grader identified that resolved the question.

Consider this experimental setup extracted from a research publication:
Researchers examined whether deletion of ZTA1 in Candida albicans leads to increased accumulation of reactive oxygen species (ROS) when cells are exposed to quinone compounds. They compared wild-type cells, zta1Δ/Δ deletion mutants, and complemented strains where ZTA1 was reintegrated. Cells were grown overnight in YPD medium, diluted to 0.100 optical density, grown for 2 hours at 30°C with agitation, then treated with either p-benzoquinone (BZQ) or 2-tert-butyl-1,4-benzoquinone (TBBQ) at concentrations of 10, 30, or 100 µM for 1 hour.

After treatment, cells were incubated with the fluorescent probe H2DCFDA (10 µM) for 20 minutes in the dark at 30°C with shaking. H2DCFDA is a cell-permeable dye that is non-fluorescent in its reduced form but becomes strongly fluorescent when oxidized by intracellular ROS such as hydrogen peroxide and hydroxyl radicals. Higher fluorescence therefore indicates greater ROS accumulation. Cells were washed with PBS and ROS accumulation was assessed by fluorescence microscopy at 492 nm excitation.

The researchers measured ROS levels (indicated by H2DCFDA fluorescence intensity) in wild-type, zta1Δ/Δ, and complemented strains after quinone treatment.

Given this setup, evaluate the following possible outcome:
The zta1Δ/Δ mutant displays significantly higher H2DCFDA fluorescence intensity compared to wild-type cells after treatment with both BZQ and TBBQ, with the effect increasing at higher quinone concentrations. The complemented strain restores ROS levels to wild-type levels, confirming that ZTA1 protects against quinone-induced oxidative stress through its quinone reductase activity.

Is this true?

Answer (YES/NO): YES